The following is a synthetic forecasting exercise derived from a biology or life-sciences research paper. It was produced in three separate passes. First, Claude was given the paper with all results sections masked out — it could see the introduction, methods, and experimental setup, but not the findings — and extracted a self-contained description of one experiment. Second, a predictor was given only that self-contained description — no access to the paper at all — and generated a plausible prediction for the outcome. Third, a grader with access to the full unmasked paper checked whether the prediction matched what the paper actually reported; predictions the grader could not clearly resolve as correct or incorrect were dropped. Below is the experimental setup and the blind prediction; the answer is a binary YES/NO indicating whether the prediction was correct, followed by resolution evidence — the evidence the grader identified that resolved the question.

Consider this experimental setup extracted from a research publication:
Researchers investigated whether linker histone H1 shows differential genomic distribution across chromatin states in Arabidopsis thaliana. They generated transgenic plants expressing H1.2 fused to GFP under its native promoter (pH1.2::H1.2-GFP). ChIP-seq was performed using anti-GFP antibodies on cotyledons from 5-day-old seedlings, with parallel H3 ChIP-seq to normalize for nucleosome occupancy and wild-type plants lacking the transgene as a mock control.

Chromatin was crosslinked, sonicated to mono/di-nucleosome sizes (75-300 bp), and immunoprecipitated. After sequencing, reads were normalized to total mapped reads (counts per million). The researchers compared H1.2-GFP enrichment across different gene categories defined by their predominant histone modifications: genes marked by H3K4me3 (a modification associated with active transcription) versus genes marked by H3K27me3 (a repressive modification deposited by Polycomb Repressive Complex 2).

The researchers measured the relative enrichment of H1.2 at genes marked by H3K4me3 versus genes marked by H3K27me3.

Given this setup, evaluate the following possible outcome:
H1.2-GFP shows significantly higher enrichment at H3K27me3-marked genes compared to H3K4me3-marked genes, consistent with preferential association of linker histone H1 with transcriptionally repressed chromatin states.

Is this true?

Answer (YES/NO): YES